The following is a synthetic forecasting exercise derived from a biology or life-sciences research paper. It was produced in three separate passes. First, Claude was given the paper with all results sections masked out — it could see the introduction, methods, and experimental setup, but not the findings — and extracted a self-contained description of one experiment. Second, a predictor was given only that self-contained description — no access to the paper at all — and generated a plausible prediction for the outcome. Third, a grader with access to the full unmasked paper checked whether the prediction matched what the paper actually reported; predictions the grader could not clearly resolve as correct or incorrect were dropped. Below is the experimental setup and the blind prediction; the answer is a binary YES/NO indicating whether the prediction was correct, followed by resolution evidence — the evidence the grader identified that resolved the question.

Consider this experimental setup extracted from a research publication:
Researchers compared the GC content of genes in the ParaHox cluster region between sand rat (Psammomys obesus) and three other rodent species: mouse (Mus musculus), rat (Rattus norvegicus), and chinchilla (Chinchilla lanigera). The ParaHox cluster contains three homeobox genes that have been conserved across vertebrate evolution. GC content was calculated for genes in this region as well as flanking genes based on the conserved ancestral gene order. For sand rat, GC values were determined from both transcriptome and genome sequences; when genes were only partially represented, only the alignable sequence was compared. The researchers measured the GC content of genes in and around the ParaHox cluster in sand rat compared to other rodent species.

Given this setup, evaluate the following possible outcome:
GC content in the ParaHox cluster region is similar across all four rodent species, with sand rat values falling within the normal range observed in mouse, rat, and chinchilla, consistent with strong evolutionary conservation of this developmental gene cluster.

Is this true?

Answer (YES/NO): NO